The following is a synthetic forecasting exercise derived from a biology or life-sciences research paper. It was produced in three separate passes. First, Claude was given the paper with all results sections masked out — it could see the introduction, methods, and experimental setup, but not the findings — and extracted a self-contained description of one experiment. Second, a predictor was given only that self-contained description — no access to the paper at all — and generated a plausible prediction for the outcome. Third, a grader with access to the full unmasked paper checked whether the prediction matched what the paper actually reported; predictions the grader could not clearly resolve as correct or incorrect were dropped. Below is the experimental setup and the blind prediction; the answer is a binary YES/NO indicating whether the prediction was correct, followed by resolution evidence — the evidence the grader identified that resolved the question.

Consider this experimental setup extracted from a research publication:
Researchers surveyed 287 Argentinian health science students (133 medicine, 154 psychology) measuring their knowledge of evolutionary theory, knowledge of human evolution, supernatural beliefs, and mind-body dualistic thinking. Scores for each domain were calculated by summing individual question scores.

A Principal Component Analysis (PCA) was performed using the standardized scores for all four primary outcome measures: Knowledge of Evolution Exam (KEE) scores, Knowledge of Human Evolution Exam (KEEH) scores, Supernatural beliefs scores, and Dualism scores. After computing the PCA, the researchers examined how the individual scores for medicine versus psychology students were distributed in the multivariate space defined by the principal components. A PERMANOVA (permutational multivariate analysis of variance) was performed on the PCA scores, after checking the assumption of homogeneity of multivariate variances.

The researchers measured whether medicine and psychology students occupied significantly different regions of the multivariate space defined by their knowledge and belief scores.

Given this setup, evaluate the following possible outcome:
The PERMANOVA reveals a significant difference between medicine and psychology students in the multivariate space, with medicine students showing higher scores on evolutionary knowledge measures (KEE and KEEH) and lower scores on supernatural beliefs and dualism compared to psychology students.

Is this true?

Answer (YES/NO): NO